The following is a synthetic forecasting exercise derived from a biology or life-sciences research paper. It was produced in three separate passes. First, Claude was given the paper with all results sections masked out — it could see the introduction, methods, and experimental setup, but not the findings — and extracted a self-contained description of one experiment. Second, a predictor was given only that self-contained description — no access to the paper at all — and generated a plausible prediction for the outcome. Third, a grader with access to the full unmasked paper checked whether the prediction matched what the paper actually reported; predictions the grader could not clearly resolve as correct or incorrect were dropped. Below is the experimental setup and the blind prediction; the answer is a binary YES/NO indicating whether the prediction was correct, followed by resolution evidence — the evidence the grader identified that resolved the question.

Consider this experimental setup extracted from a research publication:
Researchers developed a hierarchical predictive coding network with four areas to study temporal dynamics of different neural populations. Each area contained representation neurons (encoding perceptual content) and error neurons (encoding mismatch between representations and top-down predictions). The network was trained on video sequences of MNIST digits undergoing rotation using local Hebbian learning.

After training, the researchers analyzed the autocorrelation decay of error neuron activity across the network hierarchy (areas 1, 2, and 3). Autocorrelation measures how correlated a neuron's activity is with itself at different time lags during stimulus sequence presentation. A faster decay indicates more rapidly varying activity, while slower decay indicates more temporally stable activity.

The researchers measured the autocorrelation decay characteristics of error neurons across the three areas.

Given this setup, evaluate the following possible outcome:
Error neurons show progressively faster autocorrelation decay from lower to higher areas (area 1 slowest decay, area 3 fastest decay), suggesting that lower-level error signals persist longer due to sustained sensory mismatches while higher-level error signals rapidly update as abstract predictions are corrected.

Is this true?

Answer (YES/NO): NO